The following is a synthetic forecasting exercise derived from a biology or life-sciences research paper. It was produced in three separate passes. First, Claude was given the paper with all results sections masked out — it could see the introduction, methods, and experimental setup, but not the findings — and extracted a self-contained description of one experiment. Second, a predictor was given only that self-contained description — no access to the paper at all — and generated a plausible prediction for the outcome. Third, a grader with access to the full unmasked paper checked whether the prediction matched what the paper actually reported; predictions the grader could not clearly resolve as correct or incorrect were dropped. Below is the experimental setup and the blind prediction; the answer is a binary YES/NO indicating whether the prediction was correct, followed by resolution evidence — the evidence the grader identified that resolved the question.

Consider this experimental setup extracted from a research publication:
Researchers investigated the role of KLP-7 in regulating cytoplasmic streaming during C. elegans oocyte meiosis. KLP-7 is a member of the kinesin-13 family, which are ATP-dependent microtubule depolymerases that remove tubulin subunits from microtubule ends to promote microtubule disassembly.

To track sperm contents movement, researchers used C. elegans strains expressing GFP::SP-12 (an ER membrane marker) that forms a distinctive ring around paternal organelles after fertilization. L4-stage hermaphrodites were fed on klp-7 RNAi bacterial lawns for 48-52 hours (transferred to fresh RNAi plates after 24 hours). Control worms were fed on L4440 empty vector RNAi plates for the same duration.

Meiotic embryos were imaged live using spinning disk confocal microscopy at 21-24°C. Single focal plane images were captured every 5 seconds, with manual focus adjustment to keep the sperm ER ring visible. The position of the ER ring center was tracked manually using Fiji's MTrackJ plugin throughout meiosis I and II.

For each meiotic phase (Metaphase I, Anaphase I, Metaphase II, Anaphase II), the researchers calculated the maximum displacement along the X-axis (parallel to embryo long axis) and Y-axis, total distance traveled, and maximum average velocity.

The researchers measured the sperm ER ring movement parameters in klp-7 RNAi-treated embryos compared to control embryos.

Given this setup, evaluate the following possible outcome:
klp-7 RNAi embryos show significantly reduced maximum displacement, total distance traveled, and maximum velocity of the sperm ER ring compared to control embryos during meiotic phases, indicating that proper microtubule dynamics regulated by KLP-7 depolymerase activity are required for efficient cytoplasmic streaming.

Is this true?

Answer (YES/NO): NO